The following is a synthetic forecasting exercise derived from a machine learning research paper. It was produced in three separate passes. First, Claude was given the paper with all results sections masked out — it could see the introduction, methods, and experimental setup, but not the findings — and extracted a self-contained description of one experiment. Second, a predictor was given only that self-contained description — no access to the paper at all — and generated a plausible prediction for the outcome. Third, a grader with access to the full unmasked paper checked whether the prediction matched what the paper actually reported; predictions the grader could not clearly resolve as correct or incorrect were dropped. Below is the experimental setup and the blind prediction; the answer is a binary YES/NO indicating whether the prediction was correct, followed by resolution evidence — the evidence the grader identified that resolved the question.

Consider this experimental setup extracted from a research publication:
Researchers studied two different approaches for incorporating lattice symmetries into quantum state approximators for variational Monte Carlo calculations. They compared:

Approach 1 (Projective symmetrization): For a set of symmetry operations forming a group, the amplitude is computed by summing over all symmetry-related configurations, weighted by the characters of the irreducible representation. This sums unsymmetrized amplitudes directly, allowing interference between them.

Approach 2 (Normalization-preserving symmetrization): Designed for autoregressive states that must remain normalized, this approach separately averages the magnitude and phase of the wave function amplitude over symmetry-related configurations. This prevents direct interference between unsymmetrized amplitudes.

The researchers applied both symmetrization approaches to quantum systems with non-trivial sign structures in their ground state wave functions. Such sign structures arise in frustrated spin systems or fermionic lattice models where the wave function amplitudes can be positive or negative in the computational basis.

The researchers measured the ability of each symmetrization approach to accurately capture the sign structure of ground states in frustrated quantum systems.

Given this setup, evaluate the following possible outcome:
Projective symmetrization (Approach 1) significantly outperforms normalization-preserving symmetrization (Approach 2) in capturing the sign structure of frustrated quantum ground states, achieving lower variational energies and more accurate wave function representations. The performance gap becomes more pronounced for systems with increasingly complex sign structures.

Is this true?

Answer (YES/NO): YES